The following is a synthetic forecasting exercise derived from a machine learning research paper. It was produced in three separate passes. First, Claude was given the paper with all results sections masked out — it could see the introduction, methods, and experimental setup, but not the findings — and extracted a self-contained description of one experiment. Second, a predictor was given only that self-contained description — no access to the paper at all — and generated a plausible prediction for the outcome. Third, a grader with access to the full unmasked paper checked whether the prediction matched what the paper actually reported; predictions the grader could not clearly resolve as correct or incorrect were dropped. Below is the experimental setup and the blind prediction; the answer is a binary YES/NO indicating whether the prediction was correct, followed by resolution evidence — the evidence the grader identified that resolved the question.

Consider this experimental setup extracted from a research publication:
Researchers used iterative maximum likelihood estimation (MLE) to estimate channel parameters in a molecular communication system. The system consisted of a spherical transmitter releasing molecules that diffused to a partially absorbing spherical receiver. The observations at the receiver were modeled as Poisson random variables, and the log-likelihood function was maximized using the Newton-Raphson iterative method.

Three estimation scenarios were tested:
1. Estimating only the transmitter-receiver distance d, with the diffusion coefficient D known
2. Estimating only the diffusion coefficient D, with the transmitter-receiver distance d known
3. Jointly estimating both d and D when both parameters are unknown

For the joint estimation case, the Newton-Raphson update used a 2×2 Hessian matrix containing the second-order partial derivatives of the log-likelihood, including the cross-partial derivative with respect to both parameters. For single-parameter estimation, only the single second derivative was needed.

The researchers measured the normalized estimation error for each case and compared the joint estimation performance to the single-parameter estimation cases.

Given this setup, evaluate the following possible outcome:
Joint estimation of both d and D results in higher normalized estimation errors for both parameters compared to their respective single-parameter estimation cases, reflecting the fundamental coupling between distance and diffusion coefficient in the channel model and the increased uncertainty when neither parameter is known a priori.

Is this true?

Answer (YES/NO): YES